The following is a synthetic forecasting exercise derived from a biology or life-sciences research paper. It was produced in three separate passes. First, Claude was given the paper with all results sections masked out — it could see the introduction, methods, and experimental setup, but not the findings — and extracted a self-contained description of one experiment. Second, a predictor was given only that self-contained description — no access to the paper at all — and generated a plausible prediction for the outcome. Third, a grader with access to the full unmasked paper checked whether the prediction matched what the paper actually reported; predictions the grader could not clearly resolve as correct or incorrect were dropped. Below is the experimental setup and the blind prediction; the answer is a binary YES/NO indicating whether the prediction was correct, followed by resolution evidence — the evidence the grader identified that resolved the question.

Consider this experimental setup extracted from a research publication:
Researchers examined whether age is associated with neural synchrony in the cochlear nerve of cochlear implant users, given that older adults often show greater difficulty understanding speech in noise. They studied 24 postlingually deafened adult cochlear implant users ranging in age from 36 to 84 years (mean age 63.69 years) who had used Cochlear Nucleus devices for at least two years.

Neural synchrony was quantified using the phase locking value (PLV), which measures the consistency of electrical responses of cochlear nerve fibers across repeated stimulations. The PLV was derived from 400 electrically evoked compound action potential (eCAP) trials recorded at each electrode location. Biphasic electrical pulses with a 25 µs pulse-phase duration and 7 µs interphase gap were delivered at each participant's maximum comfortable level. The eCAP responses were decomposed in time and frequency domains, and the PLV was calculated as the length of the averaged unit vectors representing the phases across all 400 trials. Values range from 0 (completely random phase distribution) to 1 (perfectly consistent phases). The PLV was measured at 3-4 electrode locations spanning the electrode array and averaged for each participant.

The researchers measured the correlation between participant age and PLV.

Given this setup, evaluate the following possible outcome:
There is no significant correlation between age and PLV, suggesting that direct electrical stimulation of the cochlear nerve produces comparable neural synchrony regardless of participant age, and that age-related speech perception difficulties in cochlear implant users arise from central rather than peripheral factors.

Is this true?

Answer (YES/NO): YES